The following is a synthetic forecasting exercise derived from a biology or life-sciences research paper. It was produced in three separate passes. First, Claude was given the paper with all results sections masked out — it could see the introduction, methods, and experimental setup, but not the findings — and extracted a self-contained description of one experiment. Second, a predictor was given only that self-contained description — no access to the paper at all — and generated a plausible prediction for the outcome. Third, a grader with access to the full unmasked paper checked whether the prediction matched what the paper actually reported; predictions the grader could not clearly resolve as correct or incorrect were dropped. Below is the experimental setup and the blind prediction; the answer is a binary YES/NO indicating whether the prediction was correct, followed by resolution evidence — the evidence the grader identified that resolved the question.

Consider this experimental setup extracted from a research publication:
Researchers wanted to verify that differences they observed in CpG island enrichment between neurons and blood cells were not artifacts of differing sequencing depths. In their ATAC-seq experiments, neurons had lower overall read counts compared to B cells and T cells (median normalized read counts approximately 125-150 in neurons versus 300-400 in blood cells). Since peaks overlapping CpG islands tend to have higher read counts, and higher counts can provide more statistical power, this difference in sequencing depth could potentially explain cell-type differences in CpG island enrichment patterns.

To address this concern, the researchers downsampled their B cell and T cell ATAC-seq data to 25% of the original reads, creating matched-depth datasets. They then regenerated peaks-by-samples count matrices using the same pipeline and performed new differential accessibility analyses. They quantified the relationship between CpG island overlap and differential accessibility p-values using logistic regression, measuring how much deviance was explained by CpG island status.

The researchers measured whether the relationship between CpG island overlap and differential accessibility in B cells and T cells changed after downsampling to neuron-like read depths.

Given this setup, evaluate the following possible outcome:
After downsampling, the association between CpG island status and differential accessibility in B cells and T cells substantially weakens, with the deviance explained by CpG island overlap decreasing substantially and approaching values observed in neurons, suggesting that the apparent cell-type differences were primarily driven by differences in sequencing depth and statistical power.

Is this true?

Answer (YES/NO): NO